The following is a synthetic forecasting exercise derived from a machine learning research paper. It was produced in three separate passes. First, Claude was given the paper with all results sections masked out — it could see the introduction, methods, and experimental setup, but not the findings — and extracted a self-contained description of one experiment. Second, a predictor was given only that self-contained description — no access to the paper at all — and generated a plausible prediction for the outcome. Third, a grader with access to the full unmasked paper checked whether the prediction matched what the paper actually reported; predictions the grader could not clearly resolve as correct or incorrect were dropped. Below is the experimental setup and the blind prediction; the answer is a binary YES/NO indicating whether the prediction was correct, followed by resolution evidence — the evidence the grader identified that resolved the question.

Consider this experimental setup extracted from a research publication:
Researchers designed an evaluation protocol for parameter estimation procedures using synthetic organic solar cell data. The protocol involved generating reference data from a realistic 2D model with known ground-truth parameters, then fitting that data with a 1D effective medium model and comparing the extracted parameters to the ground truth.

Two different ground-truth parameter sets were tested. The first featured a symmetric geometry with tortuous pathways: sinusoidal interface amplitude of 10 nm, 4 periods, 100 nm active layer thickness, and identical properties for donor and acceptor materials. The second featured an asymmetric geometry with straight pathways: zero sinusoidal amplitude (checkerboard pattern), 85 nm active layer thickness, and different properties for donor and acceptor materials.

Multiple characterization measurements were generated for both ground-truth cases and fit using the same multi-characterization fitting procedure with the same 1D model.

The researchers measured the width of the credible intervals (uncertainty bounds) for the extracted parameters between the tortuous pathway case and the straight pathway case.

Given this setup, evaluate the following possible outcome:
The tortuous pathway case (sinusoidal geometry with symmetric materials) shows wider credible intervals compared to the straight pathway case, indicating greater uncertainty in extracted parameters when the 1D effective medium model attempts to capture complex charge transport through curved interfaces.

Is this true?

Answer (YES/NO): NO